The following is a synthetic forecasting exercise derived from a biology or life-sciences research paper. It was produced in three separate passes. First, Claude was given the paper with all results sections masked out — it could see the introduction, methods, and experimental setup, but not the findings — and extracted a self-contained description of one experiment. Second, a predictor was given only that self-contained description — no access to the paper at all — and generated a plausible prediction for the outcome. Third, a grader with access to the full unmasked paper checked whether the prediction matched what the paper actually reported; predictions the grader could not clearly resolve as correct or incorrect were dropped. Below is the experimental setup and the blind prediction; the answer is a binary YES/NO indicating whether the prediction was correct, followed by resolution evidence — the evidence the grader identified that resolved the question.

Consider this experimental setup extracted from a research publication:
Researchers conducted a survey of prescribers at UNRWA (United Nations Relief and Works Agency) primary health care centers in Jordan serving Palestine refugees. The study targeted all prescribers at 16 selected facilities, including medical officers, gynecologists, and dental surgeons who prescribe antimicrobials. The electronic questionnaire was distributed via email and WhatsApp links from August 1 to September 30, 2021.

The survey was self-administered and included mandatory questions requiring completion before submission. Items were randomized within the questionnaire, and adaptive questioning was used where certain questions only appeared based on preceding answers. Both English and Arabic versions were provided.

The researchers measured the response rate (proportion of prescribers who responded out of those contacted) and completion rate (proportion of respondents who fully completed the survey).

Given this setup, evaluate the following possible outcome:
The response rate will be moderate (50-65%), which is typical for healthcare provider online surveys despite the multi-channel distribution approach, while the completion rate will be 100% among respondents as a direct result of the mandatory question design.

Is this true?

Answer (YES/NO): NO